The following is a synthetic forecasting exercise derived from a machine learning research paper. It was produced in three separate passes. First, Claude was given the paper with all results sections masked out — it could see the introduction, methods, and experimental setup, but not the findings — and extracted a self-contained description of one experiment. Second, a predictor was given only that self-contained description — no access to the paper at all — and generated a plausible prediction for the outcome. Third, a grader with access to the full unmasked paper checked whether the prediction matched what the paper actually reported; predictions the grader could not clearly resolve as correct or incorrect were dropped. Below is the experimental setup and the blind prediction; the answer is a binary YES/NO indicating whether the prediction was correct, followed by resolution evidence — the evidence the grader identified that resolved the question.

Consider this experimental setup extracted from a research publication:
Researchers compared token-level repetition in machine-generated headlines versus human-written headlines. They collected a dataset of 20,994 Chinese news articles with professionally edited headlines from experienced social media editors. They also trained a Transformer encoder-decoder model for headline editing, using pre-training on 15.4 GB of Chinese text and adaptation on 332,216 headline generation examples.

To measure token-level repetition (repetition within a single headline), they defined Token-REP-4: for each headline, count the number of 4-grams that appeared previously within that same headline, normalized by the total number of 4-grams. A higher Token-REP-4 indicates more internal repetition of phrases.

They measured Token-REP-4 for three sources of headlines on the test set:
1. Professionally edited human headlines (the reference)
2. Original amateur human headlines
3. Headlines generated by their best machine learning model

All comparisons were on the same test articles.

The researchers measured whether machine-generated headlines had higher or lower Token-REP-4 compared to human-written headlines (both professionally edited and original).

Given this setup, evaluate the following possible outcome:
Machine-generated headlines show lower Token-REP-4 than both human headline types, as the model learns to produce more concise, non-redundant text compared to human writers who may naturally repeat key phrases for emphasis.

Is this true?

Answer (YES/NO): NO